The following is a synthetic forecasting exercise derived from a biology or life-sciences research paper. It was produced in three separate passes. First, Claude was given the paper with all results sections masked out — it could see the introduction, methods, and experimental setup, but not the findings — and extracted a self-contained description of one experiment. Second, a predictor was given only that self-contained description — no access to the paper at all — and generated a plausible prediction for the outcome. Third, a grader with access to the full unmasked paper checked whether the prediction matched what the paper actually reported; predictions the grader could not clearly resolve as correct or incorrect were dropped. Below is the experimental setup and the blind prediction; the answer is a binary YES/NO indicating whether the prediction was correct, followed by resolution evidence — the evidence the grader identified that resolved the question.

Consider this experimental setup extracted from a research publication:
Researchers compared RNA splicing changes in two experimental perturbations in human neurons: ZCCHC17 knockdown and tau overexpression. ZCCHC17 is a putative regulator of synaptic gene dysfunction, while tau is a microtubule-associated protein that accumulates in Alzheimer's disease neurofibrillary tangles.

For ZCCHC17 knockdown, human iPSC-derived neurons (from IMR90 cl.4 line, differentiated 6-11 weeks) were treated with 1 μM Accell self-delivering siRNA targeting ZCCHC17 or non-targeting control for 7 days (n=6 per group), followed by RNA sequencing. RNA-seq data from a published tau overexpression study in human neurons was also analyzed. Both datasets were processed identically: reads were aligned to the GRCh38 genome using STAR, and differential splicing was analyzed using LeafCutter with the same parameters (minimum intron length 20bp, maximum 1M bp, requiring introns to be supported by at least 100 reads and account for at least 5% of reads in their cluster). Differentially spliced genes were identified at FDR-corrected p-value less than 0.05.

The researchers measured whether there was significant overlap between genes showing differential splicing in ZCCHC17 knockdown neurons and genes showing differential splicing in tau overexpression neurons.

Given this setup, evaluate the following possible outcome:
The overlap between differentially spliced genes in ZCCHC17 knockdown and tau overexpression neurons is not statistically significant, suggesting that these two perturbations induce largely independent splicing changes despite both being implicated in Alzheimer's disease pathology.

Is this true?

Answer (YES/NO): NO